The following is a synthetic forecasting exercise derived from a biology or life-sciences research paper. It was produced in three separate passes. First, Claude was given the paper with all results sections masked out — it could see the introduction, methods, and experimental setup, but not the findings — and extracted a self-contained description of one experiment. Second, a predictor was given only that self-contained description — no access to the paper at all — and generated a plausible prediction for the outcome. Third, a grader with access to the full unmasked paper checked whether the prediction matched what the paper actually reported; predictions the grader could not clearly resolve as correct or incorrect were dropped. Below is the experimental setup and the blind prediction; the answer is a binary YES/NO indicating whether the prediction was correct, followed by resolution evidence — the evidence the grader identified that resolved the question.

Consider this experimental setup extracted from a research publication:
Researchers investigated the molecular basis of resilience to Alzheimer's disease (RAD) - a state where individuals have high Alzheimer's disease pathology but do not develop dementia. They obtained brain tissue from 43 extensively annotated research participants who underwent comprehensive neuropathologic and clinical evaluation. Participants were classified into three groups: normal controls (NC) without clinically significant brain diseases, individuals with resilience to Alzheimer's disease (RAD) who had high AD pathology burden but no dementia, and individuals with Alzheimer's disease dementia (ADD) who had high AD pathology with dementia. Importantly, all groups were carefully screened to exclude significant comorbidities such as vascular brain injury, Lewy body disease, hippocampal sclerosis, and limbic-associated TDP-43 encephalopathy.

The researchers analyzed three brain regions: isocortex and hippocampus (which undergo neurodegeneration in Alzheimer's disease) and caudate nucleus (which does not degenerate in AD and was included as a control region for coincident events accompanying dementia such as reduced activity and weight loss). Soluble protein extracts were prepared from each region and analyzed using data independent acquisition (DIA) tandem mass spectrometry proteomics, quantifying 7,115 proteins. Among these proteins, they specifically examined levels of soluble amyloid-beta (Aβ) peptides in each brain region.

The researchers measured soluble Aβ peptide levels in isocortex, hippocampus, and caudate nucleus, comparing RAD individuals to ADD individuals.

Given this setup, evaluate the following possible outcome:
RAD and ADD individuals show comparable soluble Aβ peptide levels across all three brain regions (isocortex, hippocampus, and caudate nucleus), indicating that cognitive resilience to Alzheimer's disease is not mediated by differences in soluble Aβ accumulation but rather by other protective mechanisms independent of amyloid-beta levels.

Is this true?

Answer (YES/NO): NO